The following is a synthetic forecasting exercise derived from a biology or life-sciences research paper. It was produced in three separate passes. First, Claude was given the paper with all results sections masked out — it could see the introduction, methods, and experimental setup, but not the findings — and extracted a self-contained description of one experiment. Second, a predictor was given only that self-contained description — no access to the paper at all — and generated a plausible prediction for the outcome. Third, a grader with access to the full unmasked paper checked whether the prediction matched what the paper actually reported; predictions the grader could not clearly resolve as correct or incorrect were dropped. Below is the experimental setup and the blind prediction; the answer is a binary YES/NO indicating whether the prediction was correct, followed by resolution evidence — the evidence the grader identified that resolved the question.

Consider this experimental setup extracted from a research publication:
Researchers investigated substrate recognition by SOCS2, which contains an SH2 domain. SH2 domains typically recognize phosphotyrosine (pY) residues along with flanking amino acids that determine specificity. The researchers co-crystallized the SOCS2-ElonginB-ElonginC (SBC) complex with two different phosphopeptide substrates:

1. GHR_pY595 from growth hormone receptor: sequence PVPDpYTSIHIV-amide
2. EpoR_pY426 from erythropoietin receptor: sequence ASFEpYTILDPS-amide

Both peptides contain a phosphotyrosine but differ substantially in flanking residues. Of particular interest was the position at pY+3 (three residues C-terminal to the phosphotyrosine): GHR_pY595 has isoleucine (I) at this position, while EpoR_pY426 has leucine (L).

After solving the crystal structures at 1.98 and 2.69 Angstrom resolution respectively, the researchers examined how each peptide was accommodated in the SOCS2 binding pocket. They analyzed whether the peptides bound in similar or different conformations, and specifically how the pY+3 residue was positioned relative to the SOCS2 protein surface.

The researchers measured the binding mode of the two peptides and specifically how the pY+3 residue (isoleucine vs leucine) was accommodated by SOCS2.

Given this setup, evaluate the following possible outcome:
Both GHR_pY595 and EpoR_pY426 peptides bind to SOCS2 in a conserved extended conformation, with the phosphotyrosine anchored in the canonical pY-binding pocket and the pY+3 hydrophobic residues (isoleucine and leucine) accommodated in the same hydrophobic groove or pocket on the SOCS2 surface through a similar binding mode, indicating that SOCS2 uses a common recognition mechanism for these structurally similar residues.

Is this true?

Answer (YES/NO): NO